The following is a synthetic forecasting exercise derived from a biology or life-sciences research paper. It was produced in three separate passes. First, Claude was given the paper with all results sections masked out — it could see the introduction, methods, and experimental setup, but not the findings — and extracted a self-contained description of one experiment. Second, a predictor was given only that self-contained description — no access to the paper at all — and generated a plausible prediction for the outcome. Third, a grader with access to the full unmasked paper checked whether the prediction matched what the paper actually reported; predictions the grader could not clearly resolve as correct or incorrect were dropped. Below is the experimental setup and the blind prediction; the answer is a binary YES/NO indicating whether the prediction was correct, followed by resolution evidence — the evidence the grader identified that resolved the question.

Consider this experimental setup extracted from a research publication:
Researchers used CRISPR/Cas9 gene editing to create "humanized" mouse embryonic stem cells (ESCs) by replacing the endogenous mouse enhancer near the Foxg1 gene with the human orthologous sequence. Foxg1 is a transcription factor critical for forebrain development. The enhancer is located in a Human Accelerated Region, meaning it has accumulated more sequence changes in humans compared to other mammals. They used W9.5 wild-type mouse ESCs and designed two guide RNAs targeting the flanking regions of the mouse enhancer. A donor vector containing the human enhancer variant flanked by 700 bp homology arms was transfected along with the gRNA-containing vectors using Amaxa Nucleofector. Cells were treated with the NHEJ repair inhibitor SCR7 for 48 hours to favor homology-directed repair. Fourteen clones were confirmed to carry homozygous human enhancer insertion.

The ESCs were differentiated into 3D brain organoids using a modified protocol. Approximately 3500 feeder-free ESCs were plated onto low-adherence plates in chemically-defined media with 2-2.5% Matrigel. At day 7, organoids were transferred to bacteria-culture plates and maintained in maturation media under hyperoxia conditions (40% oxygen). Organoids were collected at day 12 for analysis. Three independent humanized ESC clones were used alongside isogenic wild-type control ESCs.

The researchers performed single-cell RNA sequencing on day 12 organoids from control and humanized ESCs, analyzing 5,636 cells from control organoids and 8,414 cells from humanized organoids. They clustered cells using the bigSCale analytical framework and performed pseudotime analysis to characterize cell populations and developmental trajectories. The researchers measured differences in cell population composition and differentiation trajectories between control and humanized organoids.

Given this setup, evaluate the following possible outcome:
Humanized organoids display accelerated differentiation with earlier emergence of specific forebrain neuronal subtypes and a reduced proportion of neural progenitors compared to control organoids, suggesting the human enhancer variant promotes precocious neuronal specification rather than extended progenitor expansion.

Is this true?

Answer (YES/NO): NO